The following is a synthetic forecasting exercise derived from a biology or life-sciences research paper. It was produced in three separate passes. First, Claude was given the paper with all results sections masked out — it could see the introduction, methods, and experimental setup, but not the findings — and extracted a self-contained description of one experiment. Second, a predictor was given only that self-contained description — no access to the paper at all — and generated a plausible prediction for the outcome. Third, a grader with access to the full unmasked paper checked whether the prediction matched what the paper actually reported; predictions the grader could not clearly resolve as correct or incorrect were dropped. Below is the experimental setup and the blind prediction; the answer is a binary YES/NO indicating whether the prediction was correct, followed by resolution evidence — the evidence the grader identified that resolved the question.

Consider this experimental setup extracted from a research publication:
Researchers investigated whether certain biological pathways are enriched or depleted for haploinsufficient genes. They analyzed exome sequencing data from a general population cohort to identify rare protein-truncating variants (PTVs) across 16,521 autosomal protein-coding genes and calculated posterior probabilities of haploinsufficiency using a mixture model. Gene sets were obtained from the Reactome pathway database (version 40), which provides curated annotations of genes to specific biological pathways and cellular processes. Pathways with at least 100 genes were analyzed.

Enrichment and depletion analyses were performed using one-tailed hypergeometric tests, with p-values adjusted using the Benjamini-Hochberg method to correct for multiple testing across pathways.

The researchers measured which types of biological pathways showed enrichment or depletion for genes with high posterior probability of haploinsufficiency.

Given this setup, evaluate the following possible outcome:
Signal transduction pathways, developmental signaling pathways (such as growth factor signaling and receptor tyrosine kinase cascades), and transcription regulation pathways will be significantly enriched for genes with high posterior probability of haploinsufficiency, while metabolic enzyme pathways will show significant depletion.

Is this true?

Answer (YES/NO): NO